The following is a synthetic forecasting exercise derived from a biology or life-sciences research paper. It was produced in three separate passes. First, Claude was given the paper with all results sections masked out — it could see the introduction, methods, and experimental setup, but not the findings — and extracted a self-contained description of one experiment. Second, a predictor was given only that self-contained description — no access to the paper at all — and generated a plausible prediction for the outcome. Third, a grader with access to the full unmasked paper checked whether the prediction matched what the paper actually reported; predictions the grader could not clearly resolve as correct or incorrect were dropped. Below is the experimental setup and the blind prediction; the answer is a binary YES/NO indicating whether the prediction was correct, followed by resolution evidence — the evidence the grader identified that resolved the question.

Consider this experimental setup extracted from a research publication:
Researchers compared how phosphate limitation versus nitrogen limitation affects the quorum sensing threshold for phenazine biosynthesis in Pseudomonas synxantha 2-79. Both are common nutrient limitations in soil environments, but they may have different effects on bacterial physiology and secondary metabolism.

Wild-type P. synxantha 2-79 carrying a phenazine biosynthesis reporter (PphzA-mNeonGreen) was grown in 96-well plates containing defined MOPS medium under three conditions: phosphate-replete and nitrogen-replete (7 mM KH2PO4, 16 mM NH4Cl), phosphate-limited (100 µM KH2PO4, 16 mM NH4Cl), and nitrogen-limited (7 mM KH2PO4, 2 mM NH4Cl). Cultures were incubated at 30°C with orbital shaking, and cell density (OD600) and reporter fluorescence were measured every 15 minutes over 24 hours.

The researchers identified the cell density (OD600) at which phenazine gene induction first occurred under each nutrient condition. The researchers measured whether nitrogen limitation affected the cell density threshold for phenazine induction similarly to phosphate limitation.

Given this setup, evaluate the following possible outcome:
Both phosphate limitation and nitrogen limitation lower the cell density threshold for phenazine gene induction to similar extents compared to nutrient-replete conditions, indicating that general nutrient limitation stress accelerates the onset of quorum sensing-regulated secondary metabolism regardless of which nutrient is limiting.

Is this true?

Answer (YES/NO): NO